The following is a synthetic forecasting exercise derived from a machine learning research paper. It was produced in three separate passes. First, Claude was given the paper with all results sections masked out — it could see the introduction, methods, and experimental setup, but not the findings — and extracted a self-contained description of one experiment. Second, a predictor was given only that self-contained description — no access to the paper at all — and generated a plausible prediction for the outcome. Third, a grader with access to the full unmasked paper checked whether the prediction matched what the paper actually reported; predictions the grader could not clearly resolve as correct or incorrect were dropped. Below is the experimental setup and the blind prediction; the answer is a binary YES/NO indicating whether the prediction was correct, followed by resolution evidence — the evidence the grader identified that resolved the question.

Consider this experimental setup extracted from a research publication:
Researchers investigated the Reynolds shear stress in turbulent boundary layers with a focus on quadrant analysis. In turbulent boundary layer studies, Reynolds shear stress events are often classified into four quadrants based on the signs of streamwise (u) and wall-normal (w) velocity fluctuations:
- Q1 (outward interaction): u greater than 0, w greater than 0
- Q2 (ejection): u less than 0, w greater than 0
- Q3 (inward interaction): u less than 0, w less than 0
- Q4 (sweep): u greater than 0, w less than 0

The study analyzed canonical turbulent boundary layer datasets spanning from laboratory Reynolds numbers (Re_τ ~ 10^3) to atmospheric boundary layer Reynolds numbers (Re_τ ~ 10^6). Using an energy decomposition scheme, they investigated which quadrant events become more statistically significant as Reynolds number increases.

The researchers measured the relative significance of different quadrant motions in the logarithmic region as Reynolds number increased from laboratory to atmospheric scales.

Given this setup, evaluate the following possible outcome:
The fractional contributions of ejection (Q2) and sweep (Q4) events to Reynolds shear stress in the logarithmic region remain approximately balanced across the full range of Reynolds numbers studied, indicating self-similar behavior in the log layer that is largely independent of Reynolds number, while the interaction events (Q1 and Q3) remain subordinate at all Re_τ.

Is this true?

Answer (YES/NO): NO